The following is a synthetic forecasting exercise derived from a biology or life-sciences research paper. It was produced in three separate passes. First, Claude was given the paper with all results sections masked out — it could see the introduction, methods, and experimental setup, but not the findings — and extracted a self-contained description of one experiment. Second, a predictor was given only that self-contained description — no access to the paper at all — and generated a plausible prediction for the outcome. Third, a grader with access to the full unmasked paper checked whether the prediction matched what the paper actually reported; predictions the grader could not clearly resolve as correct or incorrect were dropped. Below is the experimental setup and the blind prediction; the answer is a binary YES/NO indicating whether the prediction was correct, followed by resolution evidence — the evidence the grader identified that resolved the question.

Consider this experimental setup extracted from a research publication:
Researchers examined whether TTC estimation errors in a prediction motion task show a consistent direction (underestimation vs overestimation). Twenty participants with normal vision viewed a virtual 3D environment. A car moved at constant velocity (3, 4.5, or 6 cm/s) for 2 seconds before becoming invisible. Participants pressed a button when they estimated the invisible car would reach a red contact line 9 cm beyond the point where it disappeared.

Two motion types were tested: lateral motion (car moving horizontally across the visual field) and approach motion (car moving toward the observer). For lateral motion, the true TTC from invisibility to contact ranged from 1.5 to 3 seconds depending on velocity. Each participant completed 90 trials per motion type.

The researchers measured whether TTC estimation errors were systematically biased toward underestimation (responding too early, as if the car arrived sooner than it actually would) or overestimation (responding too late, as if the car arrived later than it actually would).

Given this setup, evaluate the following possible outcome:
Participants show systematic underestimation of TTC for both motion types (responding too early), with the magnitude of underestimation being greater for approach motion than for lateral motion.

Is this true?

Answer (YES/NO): NO